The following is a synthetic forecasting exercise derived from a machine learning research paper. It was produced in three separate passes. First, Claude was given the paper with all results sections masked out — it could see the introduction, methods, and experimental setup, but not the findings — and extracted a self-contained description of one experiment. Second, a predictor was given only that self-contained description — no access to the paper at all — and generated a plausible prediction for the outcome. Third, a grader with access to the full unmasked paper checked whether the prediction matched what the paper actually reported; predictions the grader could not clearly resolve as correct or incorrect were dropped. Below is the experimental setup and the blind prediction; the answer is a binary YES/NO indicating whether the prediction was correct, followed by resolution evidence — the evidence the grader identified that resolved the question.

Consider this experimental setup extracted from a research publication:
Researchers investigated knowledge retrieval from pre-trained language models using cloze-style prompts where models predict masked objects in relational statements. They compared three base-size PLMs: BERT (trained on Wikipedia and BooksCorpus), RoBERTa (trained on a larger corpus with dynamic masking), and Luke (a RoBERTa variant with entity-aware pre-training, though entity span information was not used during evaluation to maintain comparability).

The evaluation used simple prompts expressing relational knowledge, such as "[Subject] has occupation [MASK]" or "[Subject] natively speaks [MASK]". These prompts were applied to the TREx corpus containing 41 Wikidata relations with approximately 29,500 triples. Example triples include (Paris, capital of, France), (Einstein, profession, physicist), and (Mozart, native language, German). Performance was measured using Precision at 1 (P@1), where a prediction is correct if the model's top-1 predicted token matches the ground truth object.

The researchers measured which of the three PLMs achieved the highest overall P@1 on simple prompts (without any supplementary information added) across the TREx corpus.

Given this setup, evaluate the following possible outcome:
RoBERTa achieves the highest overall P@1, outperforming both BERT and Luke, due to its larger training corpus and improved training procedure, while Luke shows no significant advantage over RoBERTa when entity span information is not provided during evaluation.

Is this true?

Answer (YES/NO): NO